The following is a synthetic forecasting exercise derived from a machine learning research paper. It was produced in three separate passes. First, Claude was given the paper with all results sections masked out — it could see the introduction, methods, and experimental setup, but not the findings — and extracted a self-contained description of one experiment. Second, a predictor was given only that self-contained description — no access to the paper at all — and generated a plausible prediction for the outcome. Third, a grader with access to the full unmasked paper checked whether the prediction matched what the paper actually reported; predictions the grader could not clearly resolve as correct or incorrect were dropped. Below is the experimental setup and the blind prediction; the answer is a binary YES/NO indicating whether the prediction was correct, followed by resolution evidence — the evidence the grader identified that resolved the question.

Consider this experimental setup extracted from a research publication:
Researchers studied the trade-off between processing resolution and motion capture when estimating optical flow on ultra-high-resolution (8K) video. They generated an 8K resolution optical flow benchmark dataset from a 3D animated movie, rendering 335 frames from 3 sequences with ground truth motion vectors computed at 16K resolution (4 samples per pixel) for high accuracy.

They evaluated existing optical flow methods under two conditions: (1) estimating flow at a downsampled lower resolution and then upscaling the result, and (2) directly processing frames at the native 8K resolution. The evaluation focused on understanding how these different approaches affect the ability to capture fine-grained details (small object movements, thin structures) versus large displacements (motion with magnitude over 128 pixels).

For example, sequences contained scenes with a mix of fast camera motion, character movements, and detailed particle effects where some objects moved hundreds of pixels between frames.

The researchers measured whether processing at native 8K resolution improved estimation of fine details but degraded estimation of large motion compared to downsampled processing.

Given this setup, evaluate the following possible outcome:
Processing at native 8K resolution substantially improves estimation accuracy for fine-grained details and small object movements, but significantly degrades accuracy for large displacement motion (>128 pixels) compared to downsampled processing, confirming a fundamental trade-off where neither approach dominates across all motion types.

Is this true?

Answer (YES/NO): YES